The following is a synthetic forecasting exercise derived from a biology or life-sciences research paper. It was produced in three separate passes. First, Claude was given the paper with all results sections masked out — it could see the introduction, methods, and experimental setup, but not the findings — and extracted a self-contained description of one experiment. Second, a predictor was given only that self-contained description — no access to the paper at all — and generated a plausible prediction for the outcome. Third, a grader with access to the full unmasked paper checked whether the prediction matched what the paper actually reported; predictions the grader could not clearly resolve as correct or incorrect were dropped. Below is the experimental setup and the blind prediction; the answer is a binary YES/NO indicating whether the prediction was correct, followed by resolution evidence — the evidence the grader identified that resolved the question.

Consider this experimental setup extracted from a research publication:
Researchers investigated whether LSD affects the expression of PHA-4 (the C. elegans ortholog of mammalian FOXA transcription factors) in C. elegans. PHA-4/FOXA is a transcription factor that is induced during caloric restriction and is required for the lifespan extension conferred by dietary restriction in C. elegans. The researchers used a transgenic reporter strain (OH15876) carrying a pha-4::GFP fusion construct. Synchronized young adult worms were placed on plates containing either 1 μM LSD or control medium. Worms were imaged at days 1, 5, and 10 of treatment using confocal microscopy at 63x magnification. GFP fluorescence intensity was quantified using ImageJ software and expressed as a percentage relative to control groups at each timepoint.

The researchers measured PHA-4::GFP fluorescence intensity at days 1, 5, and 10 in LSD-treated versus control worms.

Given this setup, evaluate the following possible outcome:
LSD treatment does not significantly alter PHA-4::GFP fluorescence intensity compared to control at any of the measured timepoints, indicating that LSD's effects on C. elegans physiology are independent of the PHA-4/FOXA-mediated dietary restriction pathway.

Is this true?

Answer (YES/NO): NO